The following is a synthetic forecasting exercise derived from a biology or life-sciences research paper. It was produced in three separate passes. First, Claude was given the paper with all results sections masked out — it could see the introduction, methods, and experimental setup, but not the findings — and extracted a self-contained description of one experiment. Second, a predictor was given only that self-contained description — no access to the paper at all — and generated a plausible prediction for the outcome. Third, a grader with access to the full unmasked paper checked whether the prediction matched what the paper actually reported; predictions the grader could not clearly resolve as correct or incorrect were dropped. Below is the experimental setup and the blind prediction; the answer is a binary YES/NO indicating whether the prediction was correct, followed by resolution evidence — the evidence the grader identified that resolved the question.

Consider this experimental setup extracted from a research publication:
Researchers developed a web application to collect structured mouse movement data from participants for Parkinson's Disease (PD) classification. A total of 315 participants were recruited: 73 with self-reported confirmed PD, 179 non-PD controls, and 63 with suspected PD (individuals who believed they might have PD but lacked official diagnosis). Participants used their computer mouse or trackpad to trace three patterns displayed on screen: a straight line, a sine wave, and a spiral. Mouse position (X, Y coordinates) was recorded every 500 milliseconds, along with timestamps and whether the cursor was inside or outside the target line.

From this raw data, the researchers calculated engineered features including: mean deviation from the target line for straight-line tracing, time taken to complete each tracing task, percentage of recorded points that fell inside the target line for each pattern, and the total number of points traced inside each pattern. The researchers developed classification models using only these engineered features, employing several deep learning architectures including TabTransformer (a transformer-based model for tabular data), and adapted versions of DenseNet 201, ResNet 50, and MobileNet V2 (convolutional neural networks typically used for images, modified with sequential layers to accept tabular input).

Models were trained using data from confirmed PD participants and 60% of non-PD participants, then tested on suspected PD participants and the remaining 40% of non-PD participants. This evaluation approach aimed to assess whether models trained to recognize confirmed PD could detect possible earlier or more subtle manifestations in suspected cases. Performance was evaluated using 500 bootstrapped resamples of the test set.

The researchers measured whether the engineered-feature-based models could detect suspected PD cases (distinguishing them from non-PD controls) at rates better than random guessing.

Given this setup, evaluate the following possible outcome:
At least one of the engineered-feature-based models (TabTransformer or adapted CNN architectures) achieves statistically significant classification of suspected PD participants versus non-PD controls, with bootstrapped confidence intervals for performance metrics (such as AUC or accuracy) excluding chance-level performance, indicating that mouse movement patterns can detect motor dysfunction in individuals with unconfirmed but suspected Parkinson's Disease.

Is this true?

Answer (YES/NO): NO